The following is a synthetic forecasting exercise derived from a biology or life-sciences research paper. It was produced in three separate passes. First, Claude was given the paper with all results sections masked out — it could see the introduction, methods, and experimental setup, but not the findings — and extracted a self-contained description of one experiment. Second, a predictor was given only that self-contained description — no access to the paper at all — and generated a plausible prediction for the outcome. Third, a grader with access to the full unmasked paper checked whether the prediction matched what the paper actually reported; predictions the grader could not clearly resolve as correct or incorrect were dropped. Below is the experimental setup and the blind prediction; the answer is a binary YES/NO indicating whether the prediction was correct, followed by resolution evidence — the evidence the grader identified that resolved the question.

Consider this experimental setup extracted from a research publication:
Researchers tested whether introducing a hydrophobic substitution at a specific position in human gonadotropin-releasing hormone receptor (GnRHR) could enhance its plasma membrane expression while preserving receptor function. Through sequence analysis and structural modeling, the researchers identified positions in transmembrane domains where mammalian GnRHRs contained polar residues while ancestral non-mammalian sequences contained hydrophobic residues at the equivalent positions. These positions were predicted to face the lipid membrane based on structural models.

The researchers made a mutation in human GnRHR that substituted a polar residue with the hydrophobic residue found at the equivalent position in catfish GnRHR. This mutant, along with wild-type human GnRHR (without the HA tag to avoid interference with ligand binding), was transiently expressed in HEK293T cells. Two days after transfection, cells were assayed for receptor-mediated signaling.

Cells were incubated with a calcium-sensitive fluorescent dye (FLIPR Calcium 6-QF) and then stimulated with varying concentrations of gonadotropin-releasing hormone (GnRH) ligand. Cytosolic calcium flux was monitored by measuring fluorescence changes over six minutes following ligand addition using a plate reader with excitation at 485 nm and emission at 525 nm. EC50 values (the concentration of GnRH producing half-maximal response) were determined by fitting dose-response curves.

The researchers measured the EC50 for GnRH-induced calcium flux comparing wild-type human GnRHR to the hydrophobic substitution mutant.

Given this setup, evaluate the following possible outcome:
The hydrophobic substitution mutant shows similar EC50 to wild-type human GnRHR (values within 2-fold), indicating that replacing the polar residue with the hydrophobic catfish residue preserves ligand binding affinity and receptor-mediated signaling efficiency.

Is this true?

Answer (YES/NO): NO